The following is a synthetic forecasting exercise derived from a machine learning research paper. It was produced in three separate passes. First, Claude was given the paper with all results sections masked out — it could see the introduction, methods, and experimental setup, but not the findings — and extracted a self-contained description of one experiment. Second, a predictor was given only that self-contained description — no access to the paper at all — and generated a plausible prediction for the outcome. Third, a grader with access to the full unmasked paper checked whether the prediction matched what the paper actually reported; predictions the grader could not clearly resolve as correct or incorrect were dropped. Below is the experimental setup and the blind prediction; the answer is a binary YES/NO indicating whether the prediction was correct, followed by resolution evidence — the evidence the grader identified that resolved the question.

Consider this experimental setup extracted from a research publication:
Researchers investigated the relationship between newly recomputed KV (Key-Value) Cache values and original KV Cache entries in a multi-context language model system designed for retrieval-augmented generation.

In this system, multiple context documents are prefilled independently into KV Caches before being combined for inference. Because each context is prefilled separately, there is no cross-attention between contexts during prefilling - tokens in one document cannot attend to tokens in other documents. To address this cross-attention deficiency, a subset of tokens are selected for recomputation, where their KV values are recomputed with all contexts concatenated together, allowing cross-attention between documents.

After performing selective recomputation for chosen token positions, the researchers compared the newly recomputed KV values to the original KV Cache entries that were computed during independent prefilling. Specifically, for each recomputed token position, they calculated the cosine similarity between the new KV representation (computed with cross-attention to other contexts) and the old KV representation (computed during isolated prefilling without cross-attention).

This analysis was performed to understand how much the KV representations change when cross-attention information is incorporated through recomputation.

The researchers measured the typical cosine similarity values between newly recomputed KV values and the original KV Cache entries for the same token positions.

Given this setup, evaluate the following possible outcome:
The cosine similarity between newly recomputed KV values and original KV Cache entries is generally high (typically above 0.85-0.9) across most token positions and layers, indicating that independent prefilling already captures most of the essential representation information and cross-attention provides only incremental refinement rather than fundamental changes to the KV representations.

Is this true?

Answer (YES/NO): YES